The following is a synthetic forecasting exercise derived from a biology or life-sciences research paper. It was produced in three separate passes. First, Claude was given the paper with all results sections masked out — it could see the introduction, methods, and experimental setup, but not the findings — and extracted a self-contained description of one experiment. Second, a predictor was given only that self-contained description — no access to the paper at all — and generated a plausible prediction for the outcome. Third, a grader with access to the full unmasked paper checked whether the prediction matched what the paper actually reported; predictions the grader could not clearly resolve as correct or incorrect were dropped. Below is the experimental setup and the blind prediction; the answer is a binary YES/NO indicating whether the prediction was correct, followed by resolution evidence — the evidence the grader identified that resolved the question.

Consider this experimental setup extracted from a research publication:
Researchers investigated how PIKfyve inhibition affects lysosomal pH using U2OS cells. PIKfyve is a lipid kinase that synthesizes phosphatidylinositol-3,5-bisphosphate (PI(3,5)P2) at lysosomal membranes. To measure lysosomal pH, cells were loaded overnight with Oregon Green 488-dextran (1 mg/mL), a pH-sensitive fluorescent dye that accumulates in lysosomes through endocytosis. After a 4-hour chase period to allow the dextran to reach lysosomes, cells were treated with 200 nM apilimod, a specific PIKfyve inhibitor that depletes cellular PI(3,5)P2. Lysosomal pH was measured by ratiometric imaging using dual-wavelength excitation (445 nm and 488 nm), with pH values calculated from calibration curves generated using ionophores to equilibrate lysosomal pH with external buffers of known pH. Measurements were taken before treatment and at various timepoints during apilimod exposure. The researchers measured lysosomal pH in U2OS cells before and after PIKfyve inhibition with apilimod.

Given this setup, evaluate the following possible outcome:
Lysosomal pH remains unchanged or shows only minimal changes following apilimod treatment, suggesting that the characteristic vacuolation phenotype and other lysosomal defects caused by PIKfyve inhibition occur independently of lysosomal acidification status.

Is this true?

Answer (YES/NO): NO